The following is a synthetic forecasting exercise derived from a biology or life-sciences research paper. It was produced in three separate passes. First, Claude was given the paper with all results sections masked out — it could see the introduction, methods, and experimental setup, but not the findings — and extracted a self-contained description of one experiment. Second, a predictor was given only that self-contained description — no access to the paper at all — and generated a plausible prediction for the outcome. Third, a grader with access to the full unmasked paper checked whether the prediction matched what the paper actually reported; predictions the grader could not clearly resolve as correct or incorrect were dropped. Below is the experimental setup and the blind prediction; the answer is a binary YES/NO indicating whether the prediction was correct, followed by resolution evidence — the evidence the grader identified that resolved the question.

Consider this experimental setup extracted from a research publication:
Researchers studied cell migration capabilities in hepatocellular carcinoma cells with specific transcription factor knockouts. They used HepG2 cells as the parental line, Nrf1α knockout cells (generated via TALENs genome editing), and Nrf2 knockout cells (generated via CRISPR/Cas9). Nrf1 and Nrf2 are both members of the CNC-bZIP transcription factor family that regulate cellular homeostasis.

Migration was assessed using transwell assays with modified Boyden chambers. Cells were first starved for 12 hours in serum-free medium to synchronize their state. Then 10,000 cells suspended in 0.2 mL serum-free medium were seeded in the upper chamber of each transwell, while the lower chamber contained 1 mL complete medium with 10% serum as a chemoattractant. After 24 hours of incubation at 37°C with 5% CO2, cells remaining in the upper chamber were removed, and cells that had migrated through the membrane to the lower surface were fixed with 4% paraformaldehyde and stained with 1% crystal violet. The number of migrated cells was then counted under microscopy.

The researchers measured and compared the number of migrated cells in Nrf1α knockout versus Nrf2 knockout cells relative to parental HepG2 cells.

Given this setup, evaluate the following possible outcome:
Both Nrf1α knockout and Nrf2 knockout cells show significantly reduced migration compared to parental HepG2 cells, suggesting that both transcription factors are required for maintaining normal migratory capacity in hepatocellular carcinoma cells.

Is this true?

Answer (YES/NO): NO